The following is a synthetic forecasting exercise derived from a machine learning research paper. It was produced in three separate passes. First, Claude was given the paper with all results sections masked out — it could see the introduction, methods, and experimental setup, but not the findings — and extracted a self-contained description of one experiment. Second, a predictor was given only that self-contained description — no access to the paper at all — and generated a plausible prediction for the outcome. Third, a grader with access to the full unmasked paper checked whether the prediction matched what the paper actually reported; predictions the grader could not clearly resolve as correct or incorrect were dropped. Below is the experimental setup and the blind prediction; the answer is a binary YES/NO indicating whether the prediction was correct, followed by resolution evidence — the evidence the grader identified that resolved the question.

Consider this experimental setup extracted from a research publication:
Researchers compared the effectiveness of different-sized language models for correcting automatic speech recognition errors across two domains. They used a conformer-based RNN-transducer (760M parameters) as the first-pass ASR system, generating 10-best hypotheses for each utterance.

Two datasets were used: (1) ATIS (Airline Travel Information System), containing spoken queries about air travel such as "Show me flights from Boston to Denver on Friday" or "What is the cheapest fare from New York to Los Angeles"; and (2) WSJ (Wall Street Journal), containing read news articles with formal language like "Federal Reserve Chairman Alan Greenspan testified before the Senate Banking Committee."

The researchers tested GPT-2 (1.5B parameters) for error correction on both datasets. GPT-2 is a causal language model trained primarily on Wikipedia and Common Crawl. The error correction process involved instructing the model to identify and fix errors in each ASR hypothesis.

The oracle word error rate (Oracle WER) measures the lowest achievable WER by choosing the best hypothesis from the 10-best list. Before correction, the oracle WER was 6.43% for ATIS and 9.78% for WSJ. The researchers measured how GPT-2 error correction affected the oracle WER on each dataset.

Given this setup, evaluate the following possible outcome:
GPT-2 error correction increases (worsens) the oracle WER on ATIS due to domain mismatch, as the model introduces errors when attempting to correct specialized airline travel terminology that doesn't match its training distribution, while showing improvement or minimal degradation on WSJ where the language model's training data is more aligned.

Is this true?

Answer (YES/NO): NO